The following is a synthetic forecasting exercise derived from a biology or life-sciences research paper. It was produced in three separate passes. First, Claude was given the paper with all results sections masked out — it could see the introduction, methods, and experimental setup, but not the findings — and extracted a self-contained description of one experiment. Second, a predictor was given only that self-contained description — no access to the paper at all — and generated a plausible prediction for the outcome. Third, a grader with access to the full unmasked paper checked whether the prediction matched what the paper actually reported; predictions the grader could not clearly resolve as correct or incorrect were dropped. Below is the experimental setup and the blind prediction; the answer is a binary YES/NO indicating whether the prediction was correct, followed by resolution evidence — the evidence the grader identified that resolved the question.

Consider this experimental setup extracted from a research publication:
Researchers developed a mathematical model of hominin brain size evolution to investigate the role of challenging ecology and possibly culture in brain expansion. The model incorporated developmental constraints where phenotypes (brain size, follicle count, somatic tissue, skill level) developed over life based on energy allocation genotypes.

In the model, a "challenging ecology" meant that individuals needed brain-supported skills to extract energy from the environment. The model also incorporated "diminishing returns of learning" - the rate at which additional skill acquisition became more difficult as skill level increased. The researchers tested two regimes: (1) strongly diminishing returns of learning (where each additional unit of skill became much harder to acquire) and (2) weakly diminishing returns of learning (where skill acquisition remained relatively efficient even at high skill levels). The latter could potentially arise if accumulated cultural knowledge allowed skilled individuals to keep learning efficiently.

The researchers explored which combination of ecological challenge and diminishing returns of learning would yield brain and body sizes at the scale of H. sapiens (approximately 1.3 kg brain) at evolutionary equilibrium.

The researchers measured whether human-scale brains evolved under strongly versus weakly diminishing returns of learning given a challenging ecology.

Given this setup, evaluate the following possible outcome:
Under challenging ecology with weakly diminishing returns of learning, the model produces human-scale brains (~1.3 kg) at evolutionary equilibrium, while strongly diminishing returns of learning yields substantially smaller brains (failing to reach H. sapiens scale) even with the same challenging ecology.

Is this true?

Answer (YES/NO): YES